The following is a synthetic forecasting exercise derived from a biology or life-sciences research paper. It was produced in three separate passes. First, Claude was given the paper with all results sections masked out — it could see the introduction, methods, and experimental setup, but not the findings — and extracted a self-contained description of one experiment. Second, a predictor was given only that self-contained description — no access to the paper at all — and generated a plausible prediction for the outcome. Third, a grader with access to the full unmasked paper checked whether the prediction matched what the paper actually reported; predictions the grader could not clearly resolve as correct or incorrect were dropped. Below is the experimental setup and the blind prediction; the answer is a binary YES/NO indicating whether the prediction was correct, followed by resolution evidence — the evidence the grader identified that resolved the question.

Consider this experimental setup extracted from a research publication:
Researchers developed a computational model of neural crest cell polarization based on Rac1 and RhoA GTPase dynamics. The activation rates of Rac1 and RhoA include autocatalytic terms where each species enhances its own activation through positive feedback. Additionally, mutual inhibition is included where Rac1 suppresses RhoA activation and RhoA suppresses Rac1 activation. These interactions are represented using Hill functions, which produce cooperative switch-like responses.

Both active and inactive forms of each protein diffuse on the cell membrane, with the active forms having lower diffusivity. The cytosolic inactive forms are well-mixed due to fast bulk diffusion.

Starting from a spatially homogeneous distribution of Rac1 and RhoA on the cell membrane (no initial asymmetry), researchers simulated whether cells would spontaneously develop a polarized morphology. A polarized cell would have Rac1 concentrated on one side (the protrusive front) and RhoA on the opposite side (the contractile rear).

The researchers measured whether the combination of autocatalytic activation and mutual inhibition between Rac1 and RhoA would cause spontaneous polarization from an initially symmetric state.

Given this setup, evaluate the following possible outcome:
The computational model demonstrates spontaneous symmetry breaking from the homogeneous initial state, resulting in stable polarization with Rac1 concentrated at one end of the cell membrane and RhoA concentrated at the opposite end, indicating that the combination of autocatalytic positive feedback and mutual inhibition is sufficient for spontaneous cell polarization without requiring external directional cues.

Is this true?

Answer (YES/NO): YES